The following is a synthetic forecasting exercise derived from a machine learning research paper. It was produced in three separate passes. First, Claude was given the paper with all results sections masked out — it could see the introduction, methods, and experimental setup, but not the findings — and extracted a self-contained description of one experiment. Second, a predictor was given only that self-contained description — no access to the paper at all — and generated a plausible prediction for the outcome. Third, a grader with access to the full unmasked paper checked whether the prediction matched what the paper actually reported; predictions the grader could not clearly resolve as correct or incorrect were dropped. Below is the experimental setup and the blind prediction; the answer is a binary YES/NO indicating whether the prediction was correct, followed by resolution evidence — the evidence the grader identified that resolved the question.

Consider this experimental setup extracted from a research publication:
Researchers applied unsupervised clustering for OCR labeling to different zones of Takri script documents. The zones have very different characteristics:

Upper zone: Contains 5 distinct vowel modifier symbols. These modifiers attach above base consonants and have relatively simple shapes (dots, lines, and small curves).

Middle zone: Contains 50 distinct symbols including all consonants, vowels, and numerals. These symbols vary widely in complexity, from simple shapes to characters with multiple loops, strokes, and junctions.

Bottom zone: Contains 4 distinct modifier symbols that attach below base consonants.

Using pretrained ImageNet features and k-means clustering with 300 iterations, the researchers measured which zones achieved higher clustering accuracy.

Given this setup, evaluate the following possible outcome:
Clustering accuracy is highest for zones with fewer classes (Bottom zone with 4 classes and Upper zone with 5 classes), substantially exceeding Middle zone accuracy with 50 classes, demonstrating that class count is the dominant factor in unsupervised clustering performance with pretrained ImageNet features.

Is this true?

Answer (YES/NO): YES